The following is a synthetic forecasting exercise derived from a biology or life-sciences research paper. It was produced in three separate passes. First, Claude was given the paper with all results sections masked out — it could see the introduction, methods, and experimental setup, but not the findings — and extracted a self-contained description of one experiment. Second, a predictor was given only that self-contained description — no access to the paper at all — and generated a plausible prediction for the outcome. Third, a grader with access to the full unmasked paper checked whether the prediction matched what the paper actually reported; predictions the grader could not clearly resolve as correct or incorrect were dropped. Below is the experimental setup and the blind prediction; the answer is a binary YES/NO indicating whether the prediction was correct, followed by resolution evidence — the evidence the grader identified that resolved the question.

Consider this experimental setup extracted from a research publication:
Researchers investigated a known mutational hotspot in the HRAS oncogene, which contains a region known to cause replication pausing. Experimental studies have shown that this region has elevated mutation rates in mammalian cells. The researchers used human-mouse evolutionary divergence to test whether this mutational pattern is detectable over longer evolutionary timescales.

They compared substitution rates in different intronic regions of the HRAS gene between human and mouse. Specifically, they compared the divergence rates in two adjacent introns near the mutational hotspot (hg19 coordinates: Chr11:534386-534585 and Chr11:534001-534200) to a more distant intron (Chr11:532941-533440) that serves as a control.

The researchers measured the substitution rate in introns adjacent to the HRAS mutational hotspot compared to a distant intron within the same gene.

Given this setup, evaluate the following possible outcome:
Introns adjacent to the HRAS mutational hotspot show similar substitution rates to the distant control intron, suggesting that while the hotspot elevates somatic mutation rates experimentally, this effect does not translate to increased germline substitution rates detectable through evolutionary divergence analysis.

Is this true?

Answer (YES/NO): NO